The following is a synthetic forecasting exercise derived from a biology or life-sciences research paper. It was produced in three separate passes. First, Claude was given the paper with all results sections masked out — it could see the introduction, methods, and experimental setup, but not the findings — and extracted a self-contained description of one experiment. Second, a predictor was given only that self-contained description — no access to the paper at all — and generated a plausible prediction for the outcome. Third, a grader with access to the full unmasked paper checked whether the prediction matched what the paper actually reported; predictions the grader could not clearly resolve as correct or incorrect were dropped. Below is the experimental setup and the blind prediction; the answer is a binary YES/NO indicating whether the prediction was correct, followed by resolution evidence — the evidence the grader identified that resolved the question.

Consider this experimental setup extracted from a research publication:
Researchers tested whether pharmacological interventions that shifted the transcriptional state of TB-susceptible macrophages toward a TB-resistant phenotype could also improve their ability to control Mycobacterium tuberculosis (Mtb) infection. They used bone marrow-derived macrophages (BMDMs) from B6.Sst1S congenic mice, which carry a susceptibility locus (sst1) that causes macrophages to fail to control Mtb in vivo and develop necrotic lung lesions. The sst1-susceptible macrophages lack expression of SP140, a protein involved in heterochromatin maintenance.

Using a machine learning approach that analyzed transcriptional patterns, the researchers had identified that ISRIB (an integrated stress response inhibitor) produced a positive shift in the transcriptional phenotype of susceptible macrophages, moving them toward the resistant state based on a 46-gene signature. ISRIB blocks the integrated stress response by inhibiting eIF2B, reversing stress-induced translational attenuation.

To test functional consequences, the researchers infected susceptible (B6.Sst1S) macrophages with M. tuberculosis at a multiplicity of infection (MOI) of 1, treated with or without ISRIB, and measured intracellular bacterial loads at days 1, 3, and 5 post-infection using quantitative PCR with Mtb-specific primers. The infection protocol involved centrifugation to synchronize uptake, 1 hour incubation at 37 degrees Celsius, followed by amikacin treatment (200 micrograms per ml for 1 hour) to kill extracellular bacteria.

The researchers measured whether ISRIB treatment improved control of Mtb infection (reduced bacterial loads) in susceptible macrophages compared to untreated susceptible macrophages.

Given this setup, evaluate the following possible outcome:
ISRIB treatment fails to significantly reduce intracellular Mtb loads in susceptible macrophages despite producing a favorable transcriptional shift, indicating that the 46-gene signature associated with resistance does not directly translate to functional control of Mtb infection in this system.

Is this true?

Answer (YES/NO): YES